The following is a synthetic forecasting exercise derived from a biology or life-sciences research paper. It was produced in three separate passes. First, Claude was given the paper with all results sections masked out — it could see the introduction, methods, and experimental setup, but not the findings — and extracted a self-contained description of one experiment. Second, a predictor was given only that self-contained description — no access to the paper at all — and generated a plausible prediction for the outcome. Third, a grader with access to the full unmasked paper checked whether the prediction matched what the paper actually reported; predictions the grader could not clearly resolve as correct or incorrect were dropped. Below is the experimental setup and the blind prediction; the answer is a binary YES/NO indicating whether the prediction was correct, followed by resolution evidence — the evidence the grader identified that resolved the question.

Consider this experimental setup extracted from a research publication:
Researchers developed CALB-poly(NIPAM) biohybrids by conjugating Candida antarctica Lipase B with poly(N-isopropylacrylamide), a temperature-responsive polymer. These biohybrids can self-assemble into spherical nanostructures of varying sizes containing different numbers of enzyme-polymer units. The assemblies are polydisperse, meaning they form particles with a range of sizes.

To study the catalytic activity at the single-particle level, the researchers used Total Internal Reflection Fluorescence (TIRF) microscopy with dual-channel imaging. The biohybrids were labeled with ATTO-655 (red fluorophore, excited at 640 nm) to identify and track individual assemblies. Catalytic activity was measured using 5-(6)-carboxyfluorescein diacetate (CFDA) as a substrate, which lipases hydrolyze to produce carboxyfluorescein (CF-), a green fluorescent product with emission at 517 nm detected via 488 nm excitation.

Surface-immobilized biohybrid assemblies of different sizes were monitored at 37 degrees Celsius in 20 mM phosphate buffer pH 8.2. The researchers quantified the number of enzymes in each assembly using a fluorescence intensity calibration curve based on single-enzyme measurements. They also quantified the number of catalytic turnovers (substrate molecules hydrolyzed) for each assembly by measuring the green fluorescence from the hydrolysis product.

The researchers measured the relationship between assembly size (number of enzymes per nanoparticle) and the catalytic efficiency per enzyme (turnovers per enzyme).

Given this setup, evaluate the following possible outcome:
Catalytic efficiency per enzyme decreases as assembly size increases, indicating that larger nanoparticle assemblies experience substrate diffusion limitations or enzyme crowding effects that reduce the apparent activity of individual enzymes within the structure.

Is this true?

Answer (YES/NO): YES